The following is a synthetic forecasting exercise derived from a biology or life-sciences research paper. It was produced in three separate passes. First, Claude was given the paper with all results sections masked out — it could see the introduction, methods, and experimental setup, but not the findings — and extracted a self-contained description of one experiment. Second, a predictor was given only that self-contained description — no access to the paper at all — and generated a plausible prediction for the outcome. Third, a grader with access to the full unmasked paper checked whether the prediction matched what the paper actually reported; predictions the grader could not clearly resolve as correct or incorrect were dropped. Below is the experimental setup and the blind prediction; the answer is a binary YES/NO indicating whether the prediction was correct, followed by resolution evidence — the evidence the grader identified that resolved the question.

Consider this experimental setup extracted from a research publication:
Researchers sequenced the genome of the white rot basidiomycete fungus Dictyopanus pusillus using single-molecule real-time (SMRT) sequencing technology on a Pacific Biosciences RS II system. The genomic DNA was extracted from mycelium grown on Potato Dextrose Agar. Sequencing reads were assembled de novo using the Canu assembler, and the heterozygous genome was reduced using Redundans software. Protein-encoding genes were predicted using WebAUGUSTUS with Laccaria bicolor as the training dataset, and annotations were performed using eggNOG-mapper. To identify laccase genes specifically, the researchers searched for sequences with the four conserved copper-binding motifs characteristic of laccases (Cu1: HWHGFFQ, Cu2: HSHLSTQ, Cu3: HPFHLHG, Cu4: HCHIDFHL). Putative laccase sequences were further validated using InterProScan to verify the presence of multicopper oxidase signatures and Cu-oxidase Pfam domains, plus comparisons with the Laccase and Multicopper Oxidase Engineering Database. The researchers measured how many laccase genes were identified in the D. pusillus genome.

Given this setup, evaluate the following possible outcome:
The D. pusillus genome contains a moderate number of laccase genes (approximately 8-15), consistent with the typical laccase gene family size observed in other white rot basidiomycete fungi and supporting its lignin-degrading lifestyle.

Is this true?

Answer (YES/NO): YES